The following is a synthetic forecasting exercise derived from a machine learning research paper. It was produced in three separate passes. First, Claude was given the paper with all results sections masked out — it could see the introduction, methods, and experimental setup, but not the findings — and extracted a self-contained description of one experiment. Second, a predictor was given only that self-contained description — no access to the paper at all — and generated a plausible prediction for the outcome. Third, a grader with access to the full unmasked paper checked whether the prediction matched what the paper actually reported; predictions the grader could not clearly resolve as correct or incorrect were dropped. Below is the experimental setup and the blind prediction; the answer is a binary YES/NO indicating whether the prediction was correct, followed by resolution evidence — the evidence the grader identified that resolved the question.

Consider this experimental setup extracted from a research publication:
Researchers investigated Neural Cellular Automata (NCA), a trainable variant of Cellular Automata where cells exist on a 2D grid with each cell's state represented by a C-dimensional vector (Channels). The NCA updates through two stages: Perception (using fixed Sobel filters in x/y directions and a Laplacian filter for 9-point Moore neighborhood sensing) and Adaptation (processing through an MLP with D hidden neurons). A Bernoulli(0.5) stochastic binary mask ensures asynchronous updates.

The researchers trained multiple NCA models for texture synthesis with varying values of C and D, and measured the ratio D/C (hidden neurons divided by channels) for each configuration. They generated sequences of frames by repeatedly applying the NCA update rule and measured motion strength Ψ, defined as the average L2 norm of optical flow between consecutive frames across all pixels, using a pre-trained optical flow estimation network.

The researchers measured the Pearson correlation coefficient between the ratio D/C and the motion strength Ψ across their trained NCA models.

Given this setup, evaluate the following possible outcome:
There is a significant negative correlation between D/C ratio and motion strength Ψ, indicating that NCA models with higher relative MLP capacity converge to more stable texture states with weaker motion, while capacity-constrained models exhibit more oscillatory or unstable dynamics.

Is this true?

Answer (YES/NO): NO